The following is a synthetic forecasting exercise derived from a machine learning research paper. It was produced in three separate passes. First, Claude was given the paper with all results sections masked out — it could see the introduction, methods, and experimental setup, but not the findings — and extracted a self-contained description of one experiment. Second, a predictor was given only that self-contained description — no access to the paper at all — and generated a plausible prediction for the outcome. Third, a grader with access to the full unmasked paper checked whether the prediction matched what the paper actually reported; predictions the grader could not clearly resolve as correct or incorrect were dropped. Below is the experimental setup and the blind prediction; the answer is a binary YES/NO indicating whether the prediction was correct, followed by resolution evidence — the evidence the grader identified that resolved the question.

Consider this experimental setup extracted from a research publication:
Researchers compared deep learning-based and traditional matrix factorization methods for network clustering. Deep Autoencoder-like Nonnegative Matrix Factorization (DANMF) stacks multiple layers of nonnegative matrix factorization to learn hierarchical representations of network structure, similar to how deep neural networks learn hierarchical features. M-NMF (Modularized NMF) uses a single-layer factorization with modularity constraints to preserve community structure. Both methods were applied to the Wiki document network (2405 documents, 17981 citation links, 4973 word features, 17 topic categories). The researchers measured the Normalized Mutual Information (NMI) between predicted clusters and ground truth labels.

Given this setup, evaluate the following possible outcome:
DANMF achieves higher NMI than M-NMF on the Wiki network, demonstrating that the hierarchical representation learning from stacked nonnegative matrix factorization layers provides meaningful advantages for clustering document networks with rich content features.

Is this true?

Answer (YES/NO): YES